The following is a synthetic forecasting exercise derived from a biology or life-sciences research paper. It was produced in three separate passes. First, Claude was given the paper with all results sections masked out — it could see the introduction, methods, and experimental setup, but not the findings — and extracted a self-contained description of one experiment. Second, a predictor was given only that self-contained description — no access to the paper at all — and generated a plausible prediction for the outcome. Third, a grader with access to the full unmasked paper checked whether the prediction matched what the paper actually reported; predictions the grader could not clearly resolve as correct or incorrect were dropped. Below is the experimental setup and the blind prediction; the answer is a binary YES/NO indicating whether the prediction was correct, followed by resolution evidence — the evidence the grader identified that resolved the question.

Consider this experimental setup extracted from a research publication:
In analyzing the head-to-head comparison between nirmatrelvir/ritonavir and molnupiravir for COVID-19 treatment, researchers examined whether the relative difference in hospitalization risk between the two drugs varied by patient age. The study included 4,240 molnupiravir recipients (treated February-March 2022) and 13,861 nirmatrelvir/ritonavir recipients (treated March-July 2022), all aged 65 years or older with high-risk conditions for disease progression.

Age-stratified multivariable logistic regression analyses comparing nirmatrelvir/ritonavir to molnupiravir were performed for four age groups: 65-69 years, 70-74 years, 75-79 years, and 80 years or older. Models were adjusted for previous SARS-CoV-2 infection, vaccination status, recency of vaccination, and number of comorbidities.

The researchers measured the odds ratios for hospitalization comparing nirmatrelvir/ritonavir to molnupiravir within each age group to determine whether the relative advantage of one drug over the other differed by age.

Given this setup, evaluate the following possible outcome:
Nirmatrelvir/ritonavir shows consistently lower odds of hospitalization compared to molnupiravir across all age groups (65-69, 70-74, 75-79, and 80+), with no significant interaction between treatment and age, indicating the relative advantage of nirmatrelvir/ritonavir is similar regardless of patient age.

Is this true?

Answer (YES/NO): NO